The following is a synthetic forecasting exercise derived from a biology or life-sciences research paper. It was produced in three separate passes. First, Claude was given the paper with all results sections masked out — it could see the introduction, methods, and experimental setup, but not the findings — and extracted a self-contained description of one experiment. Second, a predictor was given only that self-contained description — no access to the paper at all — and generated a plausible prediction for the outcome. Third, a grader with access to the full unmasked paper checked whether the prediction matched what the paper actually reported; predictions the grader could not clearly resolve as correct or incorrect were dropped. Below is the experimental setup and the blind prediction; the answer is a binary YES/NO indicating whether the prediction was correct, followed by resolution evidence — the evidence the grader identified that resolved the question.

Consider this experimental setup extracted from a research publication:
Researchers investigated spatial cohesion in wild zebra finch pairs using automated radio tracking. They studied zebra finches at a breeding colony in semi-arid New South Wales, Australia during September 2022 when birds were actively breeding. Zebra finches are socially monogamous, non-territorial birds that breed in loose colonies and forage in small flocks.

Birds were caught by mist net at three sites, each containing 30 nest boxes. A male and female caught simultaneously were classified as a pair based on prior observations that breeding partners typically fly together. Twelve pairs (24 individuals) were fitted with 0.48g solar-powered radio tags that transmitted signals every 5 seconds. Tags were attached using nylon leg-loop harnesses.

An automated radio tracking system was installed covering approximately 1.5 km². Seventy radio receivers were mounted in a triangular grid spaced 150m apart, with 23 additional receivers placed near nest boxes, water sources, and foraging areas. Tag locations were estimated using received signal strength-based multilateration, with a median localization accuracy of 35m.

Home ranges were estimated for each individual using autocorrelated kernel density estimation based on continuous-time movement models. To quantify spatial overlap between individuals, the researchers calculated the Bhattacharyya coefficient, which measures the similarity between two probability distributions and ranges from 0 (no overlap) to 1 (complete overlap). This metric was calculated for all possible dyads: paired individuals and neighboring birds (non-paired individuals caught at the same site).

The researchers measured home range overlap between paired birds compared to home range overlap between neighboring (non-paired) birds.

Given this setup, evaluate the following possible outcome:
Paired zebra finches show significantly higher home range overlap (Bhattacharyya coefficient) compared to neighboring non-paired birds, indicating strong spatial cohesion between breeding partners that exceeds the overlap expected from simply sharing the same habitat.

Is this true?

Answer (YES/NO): YES